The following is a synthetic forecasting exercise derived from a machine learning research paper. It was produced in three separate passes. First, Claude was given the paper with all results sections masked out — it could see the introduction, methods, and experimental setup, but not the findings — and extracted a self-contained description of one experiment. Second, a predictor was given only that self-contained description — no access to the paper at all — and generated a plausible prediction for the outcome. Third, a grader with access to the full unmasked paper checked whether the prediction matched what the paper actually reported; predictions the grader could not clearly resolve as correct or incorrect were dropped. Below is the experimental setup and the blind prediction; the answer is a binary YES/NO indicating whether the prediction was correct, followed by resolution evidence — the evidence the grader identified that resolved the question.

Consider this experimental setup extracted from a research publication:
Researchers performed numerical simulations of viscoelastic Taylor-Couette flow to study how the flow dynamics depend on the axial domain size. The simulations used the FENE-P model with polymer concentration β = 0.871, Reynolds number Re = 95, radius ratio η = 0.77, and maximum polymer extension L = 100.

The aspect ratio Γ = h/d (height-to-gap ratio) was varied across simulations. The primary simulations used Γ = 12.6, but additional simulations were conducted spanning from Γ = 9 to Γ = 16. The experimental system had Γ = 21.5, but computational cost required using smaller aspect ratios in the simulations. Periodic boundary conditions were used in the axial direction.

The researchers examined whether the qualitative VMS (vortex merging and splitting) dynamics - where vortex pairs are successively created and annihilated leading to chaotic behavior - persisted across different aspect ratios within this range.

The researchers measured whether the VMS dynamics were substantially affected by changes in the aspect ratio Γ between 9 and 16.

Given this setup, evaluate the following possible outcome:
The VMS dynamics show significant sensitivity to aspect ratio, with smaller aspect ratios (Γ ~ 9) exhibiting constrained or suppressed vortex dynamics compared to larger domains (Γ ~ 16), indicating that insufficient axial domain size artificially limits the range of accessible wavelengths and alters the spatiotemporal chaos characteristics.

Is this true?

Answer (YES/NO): NO